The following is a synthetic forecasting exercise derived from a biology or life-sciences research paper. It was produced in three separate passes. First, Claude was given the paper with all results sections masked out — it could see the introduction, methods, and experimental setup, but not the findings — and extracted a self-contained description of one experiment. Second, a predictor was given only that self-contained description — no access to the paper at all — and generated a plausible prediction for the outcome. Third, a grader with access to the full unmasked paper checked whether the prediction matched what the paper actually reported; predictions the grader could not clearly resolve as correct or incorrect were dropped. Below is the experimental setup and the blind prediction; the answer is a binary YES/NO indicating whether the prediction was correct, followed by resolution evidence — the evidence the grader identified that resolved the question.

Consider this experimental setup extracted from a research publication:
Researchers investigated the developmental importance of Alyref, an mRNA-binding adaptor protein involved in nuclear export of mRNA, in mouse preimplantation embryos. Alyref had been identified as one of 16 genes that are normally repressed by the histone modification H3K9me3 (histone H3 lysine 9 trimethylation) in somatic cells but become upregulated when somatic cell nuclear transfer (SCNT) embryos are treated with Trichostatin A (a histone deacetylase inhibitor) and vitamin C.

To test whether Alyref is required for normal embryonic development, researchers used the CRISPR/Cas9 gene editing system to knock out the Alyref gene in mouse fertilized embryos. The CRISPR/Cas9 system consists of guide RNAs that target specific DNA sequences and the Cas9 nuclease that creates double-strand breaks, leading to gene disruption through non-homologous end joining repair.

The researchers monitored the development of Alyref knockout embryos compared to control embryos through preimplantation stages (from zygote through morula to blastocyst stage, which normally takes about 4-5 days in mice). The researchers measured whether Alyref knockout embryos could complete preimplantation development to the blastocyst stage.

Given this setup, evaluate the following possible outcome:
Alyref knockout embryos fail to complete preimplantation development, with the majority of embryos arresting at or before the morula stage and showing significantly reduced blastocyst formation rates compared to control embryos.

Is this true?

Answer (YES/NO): YES